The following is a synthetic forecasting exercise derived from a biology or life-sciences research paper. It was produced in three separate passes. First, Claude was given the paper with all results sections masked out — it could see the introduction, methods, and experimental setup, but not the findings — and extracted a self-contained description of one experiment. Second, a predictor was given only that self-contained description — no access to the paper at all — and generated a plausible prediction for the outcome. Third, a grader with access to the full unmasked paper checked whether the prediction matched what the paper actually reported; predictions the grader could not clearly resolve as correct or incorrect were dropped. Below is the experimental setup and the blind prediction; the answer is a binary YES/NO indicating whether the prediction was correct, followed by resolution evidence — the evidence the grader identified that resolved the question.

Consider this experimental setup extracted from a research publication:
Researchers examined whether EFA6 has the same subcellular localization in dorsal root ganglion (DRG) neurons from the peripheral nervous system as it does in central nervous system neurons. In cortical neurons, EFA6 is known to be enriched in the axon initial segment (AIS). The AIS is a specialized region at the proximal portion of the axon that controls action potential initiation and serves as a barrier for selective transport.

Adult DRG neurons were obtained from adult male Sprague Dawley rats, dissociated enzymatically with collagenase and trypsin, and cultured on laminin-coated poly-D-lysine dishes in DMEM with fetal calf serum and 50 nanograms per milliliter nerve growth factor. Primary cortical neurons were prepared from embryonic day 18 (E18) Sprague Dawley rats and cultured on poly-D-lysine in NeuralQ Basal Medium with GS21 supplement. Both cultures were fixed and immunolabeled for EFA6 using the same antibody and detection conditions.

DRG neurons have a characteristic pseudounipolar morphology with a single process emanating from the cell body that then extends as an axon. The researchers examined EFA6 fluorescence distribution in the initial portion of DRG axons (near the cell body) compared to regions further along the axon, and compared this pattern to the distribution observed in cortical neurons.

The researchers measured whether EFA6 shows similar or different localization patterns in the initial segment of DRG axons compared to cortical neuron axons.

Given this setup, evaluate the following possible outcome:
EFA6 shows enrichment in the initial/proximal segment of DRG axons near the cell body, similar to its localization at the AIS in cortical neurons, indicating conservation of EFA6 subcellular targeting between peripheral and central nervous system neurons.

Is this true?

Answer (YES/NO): NO